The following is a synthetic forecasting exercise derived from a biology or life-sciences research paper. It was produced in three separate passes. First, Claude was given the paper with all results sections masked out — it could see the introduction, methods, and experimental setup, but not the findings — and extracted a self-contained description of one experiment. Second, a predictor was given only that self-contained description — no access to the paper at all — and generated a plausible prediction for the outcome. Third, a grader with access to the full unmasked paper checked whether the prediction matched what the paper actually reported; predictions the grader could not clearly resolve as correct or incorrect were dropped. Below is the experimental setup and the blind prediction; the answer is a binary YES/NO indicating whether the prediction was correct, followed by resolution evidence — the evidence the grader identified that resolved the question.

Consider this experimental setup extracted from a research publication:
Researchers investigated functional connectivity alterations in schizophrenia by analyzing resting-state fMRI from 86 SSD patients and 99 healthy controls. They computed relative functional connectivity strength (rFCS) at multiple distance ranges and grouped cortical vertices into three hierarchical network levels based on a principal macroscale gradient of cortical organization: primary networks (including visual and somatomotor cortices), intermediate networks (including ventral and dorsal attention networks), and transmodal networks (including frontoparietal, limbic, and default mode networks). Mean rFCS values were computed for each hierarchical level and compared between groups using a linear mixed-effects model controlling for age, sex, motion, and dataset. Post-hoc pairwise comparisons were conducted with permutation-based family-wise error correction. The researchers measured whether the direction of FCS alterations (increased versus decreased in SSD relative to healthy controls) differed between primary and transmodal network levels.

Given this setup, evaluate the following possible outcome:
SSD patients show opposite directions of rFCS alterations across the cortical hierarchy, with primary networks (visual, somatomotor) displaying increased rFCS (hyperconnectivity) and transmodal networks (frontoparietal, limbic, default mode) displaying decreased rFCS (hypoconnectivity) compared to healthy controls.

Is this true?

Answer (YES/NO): NO